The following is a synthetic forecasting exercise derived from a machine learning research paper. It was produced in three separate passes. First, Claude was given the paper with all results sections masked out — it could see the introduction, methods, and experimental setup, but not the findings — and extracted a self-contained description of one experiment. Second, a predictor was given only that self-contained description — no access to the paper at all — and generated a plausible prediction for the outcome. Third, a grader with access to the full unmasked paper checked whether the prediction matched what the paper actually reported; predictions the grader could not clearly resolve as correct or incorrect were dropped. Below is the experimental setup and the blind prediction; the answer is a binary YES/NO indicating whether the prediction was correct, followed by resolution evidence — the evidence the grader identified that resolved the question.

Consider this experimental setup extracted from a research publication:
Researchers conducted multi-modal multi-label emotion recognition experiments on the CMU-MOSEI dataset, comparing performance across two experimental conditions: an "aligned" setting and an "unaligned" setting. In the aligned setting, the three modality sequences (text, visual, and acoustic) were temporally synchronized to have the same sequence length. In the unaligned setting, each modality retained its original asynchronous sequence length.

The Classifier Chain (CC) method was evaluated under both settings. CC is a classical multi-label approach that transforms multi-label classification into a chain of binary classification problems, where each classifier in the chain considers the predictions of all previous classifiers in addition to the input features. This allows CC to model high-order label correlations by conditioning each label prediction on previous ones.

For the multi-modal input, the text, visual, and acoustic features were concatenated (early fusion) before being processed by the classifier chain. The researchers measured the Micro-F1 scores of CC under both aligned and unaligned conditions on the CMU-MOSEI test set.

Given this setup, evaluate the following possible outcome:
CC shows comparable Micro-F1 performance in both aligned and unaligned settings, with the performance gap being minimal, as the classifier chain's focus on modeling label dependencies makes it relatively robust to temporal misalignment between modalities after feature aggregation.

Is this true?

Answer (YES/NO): NO